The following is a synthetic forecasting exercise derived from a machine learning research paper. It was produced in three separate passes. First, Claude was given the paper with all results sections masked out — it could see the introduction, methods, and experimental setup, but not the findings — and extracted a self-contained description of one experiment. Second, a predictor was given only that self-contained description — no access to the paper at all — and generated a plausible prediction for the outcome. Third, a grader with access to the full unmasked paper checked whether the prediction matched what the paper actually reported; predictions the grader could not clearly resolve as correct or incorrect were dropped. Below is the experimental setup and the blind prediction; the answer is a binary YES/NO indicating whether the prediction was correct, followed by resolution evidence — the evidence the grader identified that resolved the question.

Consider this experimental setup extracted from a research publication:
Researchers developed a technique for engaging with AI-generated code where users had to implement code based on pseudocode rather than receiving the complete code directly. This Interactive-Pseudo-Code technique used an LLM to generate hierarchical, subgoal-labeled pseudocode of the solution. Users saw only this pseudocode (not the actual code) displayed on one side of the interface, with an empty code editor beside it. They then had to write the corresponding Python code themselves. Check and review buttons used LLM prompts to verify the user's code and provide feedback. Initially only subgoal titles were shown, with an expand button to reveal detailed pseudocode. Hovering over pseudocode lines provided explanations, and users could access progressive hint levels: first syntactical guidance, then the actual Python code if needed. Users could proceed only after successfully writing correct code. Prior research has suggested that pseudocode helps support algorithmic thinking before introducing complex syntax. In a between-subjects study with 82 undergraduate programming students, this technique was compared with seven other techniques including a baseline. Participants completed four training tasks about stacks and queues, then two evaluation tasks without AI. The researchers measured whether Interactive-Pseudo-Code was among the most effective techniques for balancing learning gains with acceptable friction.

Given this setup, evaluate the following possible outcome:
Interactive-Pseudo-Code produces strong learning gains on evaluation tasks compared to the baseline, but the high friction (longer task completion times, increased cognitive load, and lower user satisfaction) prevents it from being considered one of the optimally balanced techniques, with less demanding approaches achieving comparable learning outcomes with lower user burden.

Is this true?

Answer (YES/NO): NO